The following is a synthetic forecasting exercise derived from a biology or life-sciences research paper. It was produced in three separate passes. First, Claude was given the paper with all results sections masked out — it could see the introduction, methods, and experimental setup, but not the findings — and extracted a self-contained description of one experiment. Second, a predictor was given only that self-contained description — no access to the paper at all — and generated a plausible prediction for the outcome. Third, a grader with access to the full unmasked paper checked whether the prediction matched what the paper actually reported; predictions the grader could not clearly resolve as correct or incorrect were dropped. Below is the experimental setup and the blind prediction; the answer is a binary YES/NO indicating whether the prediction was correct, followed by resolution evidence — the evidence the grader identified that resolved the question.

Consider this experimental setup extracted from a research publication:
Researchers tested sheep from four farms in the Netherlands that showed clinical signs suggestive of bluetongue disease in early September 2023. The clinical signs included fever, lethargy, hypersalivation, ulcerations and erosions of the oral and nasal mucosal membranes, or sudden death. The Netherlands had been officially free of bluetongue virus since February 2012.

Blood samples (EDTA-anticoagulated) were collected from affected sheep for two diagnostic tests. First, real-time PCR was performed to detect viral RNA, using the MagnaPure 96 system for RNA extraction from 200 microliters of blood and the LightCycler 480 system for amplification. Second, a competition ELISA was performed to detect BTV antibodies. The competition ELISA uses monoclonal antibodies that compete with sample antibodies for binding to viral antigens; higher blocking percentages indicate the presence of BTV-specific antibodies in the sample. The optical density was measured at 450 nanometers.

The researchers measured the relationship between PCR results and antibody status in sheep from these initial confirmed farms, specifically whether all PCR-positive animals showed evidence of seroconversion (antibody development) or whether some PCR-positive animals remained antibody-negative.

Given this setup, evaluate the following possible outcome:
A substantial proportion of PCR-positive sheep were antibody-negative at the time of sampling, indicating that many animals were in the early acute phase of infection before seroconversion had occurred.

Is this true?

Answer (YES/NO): NO